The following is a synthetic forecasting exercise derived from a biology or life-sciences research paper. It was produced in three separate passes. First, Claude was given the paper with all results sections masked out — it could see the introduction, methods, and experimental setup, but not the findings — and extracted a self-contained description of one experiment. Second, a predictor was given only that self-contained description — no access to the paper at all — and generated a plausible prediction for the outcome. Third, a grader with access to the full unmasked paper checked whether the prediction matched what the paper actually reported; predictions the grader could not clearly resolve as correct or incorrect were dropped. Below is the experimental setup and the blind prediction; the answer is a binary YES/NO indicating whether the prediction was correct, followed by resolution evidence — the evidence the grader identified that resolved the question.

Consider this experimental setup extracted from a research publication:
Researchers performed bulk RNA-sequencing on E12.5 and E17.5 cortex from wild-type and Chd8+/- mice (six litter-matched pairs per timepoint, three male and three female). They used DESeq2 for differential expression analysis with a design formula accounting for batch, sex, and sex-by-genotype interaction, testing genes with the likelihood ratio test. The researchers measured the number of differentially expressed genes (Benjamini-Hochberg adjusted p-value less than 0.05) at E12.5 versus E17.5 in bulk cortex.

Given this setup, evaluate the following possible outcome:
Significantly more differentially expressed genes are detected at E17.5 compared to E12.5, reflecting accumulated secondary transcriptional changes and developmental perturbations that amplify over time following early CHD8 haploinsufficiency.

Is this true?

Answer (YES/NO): NO